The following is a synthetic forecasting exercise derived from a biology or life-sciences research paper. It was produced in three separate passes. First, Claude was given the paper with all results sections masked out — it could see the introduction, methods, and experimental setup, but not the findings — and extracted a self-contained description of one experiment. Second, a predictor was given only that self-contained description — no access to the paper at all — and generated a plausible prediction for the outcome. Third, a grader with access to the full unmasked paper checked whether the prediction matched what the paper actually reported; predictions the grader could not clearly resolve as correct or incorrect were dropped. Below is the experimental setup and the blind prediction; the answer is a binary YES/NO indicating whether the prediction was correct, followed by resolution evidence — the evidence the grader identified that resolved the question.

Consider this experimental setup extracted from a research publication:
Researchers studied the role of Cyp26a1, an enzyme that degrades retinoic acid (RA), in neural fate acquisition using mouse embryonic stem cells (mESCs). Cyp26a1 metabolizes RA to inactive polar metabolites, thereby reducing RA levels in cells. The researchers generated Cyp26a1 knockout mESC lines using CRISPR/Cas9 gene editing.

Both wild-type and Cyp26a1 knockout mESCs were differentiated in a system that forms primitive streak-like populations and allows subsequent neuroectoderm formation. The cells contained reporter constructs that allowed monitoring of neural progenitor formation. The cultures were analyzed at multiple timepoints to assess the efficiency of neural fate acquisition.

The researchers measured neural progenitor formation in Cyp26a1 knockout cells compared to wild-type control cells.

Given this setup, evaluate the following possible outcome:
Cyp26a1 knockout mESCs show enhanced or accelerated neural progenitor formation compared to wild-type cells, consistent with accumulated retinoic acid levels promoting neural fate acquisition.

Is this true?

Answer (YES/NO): YES